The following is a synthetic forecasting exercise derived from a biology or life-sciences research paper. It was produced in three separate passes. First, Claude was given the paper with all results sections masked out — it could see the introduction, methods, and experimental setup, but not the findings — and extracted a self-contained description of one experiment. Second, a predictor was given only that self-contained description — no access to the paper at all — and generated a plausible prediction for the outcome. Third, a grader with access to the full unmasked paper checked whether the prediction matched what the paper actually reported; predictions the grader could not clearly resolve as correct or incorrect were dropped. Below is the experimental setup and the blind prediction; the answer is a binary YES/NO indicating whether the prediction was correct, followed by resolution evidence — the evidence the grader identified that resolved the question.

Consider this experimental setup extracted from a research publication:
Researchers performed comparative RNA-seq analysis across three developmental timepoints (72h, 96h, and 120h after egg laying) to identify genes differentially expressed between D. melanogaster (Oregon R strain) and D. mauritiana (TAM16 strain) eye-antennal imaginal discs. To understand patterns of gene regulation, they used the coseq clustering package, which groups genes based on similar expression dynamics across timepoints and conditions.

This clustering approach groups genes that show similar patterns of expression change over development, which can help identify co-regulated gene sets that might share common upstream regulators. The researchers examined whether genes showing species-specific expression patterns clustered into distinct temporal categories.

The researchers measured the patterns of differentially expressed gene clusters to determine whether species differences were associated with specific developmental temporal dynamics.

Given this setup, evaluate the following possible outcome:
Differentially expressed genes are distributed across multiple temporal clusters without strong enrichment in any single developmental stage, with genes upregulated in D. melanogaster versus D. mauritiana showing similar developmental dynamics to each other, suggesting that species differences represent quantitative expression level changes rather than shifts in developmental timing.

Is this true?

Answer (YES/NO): NO